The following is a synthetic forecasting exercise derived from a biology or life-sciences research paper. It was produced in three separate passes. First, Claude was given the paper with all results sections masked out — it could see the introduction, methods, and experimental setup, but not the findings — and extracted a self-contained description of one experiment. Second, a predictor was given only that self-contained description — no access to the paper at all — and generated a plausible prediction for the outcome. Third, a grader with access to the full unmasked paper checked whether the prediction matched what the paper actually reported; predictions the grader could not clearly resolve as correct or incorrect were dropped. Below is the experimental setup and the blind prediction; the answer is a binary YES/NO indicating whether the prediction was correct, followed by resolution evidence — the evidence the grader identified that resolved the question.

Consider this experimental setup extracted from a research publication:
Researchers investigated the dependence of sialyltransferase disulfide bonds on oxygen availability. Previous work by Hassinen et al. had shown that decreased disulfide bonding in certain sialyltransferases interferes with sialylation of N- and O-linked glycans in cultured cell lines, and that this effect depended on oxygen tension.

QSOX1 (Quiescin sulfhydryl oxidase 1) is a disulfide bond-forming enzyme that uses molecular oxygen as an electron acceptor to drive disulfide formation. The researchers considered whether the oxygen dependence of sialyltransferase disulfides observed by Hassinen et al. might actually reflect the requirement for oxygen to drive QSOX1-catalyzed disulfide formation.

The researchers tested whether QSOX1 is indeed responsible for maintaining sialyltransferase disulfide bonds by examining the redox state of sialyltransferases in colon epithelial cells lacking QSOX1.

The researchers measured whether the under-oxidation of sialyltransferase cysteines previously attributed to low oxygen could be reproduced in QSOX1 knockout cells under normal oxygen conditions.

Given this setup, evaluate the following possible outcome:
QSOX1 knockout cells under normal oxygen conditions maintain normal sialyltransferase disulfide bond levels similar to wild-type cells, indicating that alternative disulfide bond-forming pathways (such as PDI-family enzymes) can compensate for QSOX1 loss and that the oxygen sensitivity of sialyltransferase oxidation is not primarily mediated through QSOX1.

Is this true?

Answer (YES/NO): NO